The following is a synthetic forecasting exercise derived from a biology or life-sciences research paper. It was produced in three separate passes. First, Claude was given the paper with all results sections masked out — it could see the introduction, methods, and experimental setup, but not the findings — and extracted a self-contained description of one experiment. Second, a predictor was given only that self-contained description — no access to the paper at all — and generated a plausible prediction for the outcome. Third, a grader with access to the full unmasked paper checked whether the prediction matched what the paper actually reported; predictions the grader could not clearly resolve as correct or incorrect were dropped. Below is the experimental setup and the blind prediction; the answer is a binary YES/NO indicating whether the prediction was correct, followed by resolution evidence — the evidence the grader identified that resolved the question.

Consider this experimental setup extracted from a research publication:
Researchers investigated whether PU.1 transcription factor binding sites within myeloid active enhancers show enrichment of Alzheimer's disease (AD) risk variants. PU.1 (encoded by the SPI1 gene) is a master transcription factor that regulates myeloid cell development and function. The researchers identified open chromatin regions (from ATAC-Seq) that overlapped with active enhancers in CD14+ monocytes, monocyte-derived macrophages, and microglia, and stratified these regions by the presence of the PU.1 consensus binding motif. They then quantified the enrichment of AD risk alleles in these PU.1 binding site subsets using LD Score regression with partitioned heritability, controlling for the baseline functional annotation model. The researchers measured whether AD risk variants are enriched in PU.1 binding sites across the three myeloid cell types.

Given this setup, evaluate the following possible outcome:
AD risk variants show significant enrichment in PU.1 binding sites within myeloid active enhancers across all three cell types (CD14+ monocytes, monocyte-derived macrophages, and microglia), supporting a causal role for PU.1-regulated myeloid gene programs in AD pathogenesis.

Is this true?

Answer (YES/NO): YES